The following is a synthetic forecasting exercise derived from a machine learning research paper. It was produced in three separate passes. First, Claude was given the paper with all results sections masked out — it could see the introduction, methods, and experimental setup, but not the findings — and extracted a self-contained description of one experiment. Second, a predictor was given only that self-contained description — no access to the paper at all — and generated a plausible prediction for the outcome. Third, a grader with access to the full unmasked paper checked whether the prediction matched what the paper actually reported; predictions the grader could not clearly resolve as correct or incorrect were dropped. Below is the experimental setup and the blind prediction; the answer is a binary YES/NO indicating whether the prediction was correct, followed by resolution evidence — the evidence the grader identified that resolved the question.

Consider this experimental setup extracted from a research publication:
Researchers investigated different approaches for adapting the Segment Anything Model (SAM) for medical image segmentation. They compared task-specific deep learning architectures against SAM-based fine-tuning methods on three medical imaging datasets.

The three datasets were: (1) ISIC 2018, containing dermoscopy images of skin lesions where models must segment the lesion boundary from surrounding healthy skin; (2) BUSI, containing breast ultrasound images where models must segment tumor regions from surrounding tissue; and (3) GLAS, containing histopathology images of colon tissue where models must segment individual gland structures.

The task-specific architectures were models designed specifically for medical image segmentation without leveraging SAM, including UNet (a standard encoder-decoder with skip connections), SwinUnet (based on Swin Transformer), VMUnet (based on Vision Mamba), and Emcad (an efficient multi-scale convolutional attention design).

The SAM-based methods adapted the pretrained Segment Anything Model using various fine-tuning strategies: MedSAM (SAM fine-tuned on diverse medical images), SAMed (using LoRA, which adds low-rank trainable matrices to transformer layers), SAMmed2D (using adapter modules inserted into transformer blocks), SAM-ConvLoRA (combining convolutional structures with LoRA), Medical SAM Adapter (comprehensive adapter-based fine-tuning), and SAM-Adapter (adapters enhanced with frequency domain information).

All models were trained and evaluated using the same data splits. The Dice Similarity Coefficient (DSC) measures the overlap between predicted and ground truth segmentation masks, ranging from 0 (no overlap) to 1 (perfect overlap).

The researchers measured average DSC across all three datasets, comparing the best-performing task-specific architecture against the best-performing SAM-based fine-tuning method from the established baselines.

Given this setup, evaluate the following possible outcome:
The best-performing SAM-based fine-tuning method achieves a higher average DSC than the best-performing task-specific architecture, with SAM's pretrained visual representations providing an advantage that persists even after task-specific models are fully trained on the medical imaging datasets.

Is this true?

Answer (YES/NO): NO